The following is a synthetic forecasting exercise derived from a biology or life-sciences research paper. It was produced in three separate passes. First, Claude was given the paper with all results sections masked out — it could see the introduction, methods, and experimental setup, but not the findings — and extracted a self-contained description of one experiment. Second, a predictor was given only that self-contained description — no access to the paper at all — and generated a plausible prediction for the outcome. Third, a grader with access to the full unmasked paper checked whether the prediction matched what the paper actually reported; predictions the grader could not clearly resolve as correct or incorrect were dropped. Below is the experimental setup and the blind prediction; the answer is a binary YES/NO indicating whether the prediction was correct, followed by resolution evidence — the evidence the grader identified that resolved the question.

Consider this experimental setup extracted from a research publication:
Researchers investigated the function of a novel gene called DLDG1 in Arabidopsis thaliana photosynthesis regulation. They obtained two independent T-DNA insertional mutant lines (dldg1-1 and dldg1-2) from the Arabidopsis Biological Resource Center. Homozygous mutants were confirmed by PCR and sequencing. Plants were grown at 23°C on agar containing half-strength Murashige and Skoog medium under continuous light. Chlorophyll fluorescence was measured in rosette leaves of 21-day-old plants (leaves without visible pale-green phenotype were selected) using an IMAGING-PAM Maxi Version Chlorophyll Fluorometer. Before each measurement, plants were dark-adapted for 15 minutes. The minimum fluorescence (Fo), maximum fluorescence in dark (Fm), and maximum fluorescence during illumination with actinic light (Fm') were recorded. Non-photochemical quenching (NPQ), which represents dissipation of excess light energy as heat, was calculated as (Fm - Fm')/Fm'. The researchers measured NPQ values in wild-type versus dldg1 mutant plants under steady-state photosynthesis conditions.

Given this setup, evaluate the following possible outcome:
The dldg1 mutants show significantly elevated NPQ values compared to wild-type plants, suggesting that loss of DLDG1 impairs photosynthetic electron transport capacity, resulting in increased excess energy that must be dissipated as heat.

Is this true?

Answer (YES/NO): YES